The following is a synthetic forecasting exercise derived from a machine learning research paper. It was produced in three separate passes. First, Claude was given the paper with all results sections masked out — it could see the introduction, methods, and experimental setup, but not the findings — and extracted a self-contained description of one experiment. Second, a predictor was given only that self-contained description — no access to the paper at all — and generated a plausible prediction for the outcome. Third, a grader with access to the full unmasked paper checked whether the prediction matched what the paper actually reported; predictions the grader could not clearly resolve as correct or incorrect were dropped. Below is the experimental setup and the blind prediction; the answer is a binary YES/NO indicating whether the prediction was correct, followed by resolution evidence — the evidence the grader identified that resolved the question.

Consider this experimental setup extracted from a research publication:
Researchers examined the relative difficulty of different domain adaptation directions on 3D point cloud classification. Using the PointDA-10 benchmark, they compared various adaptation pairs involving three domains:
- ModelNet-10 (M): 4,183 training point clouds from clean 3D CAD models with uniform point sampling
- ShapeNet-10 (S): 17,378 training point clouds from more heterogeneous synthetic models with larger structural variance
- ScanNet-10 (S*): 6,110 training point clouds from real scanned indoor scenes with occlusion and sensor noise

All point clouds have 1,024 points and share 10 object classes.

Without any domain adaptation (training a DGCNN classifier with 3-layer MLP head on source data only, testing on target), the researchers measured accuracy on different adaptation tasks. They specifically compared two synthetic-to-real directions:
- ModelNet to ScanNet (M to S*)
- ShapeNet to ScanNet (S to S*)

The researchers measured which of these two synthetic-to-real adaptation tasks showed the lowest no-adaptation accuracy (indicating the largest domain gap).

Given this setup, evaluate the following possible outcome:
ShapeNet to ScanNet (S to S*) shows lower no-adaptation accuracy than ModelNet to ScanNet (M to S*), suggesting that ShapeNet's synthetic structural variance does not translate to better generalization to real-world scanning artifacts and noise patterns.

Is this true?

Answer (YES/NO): YES